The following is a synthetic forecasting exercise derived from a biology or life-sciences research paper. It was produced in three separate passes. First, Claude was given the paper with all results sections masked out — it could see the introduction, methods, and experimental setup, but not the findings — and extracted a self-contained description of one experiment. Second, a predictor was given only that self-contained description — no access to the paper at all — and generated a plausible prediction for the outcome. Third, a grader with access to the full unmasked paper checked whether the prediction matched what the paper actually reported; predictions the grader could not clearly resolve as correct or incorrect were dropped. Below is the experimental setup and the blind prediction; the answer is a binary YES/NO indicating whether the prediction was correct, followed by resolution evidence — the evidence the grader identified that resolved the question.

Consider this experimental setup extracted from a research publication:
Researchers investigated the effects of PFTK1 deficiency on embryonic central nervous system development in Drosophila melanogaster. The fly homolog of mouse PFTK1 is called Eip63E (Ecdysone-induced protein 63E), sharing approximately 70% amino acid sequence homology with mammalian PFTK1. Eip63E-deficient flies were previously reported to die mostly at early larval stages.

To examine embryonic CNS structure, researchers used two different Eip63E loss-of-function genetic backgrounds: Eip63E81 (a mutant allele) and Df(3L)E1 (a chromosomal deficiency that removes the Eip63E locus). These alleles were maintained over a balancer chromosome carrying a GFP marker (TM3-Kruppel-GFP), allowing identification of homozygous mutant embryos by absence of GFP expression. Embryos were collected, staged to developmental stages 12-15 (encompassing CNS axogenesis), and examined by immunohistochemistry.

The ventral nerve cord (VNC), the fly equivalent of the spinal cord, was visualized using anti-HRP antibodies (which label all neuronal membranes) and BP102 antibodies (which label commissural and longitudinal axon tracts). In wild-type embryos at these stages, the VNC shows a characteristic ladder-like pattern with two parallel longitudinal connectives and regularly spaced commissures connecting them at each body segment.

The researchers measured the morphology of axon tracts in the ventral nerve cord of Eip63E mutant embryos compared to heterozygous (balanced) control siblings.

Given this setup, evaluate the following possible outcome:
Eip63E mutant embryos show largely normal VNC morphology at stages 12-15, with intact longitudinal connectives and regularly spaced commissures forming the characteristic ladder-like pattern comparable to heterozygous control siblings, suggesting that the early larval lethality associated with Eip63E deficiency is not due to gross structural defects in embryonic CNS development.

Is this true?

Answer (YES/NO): NO